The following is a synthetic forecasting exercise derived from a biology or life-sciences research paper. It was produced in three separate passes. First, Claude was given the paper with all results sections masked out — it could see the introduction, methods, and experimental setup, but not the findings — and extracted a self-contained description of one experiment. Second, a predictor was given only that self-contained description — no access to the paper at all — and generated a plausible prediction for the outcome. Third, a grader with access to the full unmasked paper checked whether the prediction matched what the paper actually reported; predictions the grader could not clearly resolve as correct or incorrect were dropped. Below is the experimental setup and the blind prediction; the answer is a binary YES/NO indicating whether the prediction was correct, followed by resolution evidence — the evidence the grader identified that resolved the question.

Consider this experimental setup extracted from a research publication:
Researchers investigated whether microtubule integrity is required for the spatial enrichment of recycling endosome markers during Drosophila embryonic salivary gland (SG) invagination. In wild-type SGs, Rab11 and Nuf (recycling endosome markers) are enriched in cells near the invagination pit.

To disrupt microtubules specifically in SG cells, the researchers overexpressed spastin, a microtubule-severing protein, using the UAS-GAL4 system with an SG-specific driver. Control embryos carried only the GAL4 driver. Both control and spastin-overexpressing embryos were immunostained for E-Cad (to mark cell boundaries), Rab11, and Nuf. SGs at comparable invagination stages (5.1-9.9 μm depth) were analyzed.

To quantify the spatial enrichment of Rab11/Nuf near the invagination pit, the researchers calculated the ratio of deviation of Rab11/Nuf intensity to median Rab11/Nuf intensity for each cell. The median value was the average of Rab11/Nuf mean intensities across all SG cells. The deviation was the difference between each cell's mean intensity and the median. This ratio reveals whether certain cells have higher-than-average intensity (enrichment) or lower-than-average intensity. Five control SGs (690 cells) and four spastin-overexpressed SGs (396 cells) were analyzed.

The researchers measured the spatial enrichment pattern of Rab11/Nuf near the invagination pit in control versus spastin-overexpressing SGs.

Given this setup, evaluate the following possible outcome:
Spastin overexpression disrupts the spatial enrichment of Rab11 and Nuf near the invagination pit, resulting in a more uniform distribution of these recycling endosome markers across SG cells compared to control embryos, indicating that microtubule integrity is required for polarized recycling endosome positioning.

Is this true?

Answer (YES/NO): YES